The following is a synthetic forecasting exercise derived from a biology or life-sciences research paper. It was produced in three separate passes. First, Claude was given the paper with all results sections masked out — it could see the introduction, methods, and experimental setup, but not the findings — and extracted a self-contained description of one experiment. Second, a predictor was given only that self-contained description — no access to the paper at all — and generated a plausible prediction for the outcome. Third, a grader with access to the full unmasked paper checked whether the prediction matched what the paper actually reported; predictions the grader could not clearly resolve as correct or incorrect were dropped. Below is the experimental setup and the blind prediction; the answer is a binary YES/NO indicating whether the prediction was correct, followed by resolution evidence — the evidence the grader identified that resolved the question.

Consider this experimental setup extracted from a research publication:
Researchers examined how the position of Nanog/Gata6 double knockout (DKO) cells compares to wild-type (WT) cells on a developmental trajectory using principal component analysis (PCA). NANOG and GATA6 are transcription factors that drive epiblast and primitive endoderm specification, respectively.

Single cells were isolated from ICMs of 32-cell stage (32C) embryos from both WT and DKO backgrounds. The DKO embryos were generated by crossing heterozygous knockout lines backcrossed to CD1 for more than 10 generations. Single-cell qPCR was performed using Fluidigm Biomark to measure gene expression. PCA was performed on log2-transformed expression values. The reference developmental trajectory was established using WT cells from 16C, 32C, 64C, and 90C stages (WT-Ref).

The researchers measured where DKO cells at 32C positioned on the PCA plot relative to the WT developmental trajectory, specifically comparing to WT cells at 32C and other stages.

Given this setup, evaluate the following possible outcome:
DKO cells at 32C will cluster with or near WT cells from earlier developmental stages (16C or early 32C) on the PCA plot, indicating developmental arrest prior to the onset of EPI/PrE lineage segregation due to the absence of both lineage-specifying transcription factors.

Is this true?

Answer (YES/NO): NO